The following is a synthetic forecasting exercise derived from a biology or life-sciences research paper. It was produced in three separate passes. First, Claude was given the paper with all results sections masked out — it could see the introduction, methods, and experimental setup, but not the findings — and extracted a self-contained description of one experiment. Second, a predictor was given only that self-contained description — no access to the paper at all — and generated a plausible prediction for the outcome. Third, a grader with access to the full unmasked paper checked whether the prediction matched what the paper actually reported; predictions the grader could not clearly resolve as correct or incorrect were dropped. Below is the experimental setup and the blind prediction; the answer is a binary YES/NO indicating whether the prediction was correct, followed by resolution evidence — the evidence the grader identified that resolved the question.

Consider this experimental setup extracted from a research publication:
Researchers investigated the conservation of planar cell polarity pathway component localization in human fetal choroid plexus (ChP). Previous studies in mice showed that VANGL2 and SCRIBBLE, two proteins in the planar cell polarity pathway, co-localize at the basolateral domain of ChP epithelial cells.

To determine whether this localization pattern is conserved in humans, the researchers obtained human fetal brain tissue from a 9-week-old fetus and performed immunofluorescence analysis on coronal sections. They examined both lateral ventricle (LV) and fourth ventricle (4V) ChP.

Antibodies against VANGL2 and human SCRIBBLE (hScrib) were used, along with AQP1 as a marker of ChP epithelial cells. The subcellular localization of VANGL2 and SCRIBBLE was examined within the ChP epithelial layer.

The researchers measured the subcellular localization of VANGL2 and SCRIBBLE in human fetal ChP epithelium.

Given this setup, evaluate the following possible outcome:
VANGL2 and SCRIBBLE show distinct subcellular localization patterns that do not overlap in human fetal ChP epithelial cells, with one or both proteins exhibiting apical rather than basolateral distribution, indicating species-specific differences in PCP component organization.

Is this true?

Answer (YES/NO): NO